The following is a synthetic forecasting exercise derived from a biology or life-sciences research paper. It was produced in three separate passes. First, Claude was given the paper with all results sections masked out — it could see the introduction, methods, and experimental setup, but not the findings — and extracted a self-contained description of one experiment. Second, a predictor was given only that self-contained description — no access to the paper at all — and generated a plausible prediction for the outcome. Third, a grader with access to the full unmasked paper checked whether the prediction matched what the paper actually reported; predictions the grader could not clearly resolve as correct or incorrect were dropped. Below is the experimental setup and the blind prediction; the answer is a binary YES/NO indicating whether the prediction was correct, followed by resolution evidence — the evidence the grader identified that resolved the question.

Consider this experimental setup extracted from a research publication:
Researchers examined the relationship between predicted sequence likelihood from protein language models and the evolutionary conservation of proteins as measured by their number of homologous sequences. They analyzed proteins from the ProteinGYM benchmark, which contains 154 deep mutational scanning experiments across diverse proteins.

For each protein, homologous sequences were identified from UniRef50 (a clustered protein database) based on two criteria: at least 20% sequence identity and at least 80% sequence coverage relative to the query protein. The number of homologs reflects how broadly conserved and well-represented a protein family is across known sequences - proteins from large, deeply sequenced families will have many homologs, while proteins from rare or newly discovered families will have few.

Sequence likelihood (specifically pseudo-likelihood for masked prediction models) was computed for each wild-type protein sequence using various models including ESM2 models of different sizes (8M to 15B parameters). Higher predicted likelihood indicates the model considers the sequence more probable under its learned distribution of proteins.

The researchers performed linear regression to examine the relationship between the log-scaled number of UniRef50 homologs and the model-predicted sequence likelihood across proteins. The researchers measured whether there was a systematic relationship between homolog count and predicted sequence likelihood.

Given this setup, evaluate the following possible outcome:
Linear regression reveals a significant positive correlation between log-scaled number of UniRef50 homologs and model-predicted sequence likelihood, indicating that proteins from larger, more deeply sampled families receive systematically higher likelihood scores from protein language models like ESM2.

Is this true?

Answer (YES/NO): YES